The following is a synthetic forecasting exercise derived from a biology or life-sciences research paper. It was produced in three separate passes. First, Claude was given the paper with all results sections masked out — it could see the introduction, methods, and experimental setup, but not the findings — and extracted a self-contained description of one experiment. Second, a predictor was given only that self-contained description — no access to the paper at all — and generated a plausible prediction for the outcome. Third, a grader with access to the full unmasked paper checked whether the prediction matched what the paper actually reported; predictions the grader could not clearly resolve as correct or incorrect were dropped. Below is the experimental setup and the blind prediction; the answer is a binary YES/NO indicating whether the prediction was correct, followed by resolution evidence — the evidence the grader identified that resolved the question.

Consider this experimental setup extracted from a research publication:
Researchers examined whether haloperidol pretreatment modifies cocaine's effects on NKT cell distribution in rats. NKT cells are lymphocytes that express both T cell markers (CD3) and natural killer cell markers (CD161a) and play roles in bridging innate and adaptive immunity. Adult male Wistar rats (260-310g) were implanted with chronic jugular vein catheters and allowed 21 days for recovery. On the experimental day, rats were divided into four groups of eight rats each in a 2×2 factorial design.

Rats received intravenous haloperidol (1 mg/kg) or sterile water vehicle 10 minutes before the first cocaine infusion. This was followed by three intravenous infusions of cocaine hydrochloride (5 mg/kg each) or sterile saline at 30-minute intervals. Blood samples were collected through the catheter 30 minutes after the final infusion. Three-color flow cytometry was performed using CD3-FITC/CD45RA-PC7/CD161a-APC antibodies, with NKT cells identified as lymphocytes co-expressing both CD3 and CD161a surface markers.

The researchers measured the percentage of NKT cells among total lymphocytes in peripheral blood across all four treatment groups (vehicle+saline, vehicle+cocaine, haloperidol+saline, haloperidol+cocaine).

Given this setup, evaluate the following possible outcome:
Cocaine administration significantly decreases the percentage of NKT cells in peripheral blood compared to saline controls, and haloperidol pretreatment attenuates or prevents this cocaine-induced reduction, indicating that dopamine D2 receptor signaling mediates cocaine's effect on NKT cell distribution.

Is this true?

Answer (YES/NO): NO